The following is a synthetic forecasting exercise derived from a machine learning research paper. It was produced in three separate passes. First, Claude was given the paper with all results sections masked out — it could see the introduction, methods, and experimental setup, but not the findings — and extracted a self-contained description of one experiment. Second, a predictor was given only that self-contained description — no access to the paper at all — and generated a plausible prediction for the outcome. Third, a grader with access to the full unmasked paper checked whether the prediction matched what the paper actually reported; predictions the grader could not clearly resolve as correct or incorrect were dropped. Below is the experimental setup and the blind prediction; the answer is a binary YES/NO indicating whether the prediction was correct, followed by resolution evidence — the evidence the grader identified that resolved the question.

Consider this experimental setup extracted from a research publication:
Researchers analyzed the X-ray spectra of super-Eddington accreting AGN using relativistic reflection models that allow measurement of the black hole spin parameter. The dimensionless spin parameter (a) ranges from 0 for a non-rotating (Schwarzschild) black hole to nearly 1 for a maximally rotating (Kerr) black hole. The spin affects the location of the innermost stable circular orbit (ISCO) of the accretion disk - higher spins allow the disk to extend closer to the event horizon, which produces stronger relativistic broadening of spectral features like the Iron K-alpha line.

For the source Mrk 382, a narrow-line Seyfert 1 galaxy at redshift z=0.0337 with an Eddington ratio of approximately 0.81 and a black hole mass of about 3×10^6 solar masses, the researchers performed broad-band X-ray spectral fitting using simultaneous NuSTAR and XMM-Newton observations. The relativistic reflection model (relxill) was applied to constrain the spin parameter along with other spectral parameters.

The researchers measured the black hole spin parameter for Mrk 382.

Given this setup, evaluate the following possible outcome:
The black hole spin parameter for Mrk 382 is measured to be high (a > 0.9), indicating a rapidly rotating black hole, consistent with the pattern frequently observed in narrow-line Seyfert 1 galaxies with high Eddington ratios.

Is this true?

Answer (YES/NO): YES